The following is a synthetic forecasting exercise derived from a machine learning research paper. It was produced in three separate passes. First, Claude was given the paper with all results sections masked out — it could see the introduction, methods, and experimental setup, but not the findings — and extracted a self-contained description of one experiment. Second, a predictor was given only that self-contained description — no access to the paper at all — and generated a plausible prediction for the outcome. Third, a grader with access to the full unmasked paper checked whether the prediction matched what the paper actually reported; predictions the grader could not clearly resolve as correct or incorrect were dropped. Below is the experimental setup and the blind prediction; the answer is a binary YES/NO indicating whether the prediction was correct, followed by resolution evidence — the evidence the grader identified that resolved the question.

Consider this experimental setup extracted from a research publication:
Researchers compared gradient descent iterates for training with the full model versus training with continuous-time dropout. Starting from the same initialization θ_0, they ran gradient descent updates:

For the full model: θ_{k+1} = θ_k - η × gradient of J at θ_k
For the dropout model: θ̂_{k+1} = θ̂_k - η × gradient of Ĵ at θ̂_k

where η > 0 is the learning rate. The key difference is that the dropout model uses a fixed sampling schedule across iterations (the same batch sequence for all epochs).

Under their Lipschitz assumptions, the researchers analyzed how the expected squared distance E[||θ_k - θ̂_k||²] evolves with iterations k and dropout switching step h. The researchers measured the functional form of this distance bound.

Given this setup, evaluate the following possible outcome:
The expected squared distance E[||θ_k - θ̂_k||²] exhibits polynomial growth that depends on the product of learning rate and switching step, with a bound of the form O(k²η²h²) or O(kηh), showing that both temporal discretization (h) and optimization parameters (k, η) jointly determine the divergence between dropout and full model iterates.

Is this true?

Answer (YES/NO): NO